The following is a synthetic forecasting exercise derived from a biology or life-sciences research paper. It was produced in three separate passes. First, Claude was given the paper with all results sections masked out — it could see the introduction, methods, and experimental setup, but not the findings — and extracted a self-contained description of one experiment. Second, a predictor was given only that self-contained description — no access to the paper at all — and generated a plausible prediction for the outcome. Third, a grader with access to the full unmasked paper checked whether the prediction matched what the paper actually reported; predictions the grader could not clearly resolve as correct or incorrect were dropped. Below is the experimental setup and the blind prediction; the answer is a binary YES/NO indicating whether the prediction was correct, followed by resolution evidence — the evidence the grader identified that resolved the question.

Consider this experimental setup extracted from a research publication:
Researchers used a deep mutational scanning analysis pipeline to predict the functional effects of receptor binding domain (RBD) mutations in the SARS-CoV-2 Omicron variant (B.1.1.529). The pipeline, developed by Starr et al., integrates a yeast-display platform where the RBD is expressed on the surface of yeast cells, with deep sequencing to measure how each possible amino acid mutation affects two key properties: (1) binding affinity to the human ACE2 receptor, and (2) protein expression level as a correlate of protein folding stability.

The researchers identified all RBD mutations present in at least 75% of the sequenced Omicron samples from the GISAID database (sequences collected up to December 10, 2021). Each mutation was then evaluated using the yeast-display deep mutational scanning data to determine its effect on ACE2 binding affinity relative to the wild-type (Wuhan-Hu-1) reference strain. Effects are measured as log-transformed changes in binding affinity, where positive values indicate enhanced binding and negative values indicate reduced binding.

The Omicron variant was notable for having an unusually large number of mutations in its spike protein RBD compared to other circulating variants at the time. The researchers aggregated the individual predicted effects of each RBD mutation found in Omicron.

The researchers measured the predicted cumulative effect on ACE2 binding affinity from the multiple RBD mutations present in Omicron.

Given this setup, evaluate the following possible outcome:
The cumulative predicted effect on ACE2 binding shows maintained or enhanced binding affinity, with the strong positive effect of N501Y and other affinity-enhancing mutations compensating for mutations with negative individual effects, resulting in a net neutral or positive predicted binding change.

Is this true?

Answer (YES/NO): NO